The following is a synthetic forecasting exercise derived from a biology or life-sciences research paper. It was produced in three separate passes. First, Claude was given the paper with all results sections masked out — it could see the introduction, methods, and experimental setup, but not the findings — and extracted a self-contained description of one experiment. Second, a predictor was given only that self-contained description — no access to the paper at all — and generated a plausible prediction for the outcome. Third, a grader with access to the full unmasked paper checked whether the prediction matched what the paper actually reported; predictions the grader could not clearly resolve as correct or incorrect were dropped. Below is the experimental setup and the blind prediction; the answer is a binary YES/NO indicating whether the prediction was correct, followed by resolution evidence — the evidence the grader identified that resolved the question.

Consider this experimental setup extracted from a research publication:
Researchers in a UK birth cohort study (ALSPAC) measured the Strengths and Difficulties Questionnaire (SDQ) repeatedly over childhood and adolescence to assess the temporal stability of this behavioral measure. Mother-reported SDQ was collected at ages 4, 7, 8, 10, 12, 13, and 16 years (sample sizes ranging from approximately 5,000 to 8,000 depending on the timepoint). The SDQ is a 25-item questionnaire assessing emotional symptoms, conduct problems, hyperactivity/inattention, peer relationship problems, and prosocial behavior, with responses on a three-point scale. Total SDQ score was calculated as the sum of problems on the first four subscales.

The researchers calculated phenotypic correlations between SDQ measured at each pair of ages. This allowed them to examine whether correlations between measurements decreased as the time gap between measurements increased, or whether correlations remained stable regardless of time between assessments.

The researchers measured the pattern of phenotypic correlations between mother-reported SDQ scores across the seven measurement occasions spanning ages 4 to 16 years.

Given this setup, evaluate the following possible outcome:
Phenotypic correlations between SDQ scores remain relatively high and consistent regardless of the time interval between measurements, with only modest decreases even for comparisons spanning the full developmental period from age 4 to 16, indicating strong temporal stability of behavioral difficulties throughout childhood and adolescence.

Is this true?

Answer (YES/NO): NO